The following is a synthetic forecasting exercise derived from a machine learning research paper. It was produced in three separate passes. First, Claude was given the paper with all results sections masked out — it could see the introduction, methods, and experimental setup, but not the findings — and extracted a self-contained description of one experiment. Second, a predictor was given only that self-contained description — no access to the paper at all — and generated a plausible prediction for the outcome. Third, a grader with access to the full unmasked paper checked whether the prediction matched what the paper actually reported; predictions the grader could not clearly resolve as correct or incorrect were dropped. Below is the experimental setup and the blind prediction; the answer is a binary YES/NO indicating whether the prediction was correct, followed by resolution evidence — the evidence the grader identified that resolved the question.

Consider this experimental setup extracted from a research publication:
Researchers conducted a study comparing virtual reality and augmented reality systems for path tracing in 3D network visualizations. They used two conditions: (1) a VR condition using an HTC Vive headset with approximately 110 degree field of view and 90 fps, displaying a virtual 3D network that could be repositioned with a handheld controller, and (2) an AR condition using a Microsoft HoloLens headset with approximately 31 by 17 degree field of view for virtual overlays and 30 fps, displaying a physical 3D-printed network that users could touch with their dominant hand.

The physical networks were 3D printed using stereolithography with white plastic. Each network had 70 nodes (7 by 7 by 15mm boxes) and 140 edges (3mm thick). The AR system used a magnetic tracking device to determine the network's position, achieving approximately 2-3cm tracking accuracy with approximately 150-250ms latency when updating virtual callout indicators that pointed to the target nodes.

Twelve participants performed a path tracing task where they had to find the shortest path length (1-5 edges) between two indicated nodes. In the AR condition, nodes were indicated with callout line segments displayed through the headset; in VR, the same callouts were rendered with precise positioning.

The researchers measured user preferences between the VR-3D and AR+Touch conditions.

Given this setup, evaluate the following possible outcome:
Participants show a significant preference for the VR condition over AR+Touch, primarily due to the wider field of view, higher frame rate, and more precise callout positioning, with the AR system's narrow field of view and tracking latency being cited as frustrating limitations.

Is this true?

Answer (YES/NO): NO